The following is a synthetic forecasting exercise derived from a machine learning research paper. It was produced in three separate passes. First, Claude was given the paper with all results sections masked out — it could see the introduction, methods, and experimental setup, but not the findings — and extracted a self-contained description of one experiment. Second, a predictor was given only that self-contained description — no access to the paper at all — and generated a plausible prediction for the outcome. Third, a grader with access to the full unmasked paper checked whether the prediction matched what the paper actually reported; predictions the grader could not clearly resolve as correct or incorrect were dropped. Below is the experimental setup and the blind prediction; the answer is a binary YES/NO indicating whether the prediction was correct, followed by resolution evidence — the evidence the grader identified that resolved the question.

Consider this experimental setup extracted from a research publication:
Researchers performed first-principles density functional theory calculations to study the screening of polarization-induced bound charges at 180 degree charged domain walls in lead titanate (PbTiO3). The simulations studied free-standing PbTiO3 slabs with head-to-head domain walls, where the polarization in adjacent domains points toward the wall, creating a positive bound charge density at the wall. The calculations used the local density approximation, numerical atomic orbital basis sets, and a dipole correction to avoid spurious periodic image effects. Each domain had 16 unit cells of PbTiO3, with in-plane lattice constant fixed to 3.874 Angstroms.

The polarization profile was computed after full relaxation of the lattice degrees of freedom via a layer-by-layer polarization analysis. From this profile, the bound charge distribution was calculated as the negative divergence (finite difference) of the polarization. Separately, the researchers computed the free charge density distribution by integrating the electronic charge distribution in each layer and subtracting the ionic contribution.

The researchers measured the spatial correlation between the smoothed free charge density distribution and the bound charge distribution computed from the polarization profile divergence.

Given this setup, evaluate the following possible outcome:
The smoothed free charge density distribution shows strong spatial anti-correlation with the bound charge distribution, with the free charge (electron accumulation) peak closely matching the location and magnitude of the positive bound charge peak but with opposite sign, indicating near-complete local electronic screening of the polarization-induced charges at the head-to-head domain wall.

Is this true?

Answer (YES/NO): YES